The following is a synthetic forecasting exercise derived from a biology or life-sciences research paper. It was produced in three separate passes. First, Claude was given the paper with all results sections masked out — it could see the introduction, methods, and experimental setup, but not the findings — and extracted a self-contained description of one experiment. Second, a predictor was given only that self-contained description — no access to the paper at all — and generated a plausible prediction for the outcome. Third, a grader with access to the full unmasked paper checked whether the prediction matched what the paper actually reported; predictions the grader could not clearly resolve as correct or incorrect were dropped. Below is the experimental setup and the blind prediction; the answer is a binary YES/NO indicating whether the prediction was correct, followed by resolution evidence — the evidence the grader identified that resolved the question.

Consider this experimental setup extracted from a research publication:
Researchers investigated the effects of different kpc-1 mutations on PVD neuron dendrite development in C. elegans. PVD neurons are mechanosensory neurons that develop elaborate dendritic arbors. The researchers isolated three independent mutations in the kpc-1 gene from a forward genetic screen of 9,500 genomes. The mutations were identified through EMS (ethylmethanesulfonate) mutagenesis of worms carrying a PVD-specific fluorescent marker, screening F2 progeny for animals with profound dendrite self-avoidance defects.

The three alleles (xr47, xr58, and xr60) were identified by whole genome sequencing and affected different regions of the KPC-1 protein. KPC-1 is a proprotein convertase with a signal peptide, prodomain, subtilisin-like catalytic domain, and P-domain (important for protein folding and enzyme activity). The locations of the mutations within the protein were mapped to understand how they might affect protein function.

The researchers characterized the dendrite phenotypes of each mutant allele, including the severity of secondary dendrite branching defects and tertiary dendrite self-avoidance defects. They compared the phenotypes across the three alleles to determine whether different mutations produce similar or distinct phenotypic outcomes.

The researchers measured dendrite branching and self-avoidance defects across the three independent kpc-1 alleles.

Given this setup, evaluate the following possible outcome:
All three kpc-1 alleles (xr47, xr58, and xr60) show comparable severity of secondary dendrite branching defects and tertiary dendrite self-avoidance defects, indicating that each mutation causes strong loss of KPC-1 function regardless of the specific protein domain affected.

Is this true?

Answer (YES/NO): NO